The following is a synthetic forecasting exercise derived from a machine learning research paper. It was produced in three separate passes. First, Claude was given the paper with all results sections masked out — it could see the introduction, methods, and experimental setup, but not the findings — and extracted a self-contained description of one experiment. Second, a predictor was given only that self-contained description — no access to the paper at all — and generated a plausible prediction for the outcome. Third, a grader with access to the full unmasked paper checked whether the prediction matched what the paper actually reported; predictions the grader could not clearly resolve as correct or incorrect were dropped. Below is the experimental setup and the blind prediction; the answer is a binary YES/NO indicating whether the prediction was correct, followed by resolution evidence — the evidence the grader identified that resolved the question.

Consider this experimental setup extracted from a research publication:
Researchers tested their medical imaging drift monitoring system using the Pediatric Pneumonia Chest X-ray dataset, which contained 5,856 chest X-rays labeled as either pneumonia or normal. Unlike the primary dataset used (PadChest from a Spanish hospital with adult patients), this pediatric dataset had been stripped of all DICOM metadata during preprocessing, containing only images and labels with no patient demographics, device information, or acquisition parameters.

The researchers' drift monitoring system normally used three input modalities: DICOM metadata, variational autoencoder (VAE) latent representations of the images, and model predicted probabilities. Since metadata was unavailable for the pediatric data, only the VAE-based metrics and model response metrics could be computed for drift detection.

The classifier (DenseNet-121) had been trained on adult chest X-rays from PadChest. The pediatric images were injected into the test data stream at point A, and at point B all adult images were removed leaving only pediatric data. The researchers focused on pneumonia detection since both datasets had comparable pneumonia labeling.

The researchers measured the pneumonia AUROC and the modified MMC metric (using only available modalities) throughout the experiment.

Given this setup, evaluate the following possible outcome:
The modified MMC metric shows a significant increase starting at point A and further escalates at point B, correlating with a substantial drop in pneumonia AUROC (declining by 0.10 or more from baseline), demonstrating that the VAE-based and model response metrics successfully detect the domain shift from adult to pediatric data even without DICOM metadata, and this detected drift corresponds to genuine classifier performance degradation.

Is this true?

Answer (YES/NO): NO